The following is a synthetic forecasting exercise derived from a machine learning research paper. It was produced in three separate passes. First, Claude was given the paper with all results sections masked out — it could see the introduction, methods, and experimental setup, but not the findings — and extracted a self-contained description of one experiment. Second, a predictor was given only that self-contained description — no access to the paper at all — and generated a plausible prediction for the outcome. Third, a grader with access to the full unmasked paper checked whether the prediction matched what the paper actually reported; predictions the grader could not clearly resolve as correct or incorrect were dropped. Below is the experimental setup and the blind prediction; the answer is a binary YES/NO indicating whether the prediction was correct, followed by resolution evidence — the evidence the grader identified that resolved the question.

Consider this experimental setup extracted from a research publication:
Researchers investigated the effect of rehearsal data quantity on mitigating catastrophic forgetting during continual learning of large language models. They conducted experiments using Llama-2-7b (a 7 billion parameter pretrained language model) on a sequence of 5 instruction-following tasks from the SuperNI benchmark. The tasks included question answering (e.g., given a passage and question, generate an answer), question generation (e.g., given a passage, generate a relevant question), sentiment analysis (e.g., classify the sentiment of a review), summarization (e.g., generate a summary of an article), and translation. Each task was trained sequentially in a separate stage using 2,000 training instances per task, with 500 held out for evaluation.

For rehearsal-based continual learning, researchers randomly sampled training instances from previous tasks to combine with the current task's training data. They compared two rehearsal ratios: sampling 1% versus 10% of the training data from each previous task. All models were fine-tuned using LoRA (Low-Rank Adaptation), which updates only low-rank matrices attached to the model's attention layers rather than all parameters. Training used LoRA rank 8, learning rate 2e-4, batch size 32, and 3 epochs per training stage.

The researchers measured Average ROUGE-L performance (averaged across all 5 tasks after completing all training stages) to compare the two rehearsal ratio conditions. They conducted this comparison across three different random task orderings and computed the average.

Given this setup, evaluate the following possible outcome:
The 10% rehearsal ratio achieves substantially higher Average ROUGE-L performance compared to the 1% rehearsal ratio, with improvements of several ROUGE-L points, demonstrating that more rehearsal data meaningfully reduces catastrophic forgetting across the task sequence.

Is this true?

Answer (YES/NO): NO